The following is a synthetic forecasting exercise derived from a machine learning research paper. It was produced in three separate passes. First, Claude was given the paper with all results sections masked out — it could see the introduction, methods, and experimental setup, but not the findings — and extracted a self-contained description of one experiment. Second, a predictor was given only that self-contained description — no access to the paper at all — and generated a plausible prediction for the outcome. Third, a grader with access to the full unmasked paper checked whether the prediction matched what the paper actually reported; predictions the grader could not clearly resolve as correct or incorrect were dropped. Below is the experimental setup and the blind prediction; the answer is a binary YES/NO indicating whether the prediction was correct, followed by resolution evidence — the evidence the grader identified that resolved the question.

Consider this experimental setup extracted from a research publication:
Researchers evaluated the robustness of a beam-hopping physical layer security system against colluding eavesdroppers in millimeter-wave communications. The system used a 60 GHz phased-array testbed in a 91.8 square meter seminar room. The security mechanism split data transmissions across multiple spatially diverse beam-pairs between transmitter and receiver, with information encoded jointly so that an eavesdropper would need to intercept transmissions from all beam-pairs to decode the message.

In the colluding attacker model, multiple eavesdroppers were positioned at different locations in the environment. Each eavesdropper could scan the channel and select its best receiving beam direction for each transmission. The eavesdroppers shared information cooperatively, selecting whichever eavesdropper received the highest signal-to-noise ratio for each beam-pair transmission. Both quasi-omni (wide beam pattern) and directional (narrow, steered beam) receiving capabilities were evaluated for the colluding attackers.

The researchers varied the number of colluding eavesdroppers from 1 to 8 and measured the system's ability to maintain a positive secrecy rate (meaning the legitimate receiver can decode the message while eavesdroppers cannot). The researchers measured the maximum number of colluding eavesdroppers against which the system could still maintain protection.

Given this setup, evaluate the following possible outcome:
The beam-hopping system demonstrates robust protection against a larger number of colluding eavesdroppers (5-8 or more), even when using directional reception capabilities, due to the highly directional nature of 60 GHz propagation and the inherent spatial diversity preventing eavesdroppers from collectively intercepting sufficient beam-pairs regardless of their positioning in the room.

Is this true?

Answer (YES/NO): NO